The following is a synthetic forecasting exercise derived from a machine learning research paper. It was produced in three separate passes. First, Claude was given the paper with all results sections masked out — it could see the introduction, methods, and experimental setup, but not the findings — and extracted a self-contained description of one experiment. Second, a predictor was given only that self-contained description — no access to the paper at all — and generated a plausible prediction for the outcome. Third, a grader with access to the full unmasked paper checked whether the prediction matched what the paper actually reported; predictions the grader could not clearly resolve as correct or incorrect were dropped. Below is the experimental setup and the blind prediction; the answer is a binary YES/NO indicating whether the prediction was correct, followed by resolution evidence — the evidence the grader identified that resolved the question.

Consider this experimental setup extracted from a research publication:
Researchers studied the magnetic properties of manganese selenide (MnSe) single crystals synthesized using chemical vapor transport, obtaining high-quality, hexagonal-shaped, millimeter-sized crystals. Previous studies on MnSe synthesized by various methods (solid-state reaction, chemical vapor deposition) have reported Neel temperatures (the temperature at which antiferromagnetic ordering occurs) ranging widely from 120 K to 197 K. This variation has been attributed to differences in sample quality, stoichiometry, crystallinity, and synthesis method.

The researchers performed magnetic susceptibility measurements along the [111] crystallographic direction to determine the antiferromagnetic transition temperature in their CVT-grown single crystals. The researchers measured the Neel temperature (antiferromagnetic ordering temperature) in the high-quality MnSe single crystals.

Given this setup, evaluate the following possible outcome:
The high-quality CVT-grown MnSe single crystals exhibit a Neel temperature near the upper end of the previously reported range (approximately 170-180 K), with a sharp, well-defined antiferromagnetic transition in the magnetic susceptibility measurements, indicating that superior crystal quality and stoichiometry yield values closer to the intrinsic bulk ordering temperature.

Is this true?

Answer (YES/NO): YES